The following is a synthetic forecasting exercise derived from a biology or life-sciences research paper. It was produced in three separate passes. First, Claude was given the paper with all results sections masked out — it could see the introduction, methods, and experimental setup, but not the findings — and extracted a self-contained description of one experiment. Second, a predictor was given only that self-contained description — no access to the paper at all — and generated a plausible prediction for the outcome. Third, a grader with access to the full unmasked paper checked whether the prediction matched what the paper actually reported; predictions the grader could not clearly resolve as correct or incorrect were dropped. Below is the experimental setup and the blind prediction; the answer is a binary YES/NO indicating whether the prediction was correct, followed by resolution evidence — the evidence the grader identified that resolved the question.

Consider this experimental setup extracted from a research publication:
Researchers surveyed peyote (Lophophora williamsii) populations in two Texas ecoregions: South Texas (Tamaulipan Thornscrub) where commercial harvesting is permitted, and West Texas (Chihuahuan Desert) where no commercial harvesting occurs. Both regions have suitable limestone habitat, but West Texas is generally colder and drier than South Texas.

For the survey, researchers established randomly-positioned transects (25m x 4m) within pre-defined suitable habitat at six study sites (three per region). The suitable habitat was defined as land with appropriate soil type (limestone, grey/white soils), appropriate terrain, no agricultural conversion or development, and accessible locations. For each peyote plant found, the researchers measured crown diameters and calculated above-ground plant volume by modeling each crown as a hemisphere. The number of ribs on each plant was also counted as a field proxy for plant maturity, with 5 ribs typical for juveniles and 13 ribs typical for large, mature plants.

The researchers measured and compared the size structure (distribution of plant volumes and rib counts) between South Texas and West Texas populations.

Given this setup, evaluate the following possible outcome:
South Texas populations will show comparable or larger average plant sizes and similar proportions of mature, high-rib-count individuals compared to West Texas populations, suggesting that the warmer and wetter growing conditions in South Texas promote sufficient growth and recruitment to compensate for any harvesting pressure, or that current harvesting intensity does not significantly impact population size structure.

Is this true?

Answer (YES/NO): NO